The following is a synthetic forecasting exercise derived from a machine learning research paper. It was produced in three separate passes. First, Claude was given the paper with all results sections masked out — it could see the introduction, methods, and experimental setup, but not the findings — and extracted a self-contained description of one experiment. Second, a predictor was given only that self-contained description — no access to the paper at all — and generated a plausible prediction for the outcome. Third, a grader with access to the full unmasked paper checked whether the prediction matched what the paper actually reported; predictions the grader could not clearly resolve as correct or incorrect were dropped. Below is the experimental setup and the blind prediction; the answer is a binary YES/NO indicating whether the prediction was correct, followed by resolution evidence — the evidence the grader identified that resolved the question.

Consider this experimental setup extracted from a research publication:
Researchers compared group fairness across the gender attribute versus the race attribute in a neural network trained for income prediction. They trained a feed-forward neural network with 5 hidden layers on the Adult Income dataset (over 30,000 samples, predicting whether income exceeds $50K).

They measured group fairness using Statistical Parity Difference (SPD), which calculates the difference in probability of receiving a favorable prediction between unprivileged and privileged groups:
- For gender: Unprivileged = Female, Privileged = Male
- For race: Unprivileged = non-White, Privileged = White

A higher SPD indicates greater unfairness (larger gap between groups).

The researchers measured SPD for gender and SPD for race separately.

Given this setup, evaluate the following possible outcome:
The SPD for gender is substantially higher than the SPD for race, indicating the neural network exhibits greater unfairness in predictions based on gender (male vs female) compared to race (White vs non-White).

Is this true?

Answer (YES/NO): YES